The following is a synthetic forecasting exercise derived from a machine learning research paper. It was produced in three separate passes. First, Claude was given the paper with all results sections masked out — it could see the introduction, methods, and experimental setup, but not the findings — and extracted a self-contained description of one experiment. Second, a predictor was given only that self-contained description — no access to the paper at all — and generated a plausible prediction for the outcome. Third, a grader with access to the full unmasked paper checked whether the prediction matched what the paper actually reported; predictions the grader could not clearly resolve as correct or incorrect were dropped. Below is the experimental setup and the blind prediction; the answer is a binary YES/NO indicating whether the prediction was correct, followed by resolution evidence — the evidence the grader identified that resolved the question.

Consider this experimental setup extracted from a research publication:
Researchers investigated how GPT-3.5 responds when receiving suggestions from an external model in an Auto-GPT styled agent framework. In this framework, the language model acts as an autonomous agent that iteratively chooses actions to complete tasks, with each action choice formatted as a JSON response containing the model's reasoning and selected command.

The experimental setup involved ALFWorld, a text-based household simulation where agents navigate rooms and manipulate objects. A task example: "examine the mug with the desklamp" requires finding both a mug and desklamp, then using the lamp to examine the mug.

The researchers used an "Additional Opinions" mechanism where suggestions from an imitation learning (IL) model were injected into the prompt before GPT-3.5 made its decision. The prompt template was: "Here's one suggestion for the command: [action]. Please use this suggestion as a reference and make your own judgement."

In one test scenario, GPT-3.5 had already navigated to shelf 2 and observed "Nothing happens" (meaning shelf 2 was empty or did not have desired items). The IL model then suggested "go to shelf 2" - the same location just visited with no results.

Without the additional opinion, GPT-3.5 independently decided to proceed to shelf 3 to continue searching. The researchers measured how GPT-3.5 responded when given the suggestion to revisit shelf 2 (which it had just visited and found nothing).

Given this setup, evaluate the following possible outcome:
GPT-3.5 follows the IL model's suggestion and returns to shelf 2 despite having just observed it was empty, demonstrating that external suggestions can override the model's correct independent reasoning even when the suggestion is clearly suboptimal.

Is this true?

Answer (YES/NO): YES